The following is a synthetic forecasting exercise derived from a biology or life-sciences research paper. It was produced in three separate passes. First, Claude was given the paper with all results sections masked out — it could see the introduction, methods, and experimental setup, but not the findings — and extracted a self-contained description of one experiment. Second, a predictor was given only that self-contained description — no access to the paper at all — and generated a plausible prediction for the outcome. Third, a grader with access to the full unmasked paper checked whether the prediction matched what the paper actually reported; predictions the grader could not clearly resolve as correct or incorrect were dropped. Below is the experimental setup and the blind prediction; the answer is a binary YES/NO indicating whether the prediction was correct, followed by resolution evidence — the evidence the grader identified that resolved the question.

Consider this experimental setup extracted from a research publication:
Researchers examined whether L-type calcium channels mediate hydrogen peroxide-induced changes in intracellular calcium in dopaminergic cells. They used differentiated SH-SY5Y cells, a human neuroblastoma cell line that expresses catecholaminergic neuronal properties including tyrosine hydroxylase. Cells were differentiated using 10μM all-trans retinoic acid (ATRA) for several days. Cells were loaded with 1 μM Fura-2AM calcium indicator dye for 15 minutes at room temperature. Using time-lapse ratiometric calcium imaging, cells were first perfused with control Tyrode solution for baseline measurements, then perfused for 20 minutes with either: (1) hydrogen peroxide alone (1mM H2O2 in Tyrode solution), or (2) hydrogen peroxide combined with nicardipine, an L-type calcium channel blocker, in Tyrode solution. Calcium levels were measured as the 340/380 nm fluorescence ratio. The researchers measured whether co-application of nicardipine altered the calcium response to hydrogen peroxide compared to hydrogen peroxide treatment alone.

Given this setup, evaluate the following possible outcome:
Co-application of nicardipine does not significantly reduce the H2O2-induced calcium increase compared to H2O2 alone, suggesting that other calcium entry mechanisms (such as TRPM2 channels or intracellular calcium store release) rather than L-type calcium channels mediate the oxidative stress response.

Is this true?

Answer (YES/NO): NO